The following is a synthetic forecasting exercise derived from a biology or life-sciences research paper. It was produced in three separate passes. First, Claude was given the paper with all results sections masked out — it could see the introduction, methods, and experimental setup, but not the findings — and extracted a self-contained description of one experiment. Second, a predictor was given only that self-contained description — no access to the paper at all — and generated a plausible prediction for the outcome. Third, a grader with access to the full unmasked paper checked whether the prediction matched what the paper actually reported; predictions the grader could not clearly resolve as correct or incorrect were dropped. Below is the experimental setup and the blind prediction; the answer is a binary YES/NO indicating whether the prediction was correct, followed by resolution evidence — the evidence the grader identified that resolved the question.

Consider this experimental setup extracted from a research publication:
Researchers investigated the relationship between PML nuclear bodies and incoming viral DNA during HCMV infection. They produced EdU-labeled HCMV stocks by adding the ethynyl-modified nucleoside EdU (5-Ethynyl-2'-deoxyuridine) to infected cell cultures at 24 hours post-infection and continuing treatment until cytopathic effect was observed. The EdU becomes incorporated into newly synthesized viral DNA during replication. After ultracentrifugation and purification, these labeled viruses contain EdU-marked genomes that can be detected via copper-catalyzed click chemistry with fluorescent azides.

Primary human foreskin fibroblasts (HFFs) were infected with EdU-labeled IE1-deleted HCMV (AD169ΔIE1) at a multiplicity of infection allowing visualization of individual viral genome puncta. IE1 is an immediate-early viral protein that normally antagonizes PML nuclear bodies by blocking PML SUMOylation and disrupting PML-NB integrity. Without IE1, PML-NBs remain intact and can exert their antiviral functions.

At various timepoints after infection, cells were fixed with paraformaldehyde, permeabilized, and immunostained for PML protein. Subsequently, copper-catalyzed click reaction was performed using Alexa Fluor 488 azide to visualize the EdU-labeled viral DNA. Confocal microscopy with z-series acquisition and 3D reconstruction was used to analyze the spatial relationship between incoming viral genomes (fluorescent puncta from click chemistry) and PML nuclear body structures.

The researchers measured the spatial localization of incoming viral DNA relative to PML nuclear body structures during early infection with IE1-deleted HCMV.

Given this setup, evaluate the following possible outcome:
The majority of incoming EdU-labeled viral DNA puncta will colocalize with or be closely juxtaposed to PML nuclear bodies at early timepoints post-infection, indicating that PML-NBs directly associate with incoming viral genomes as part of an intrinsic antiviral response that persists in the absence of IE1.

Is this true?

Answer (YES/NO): YES